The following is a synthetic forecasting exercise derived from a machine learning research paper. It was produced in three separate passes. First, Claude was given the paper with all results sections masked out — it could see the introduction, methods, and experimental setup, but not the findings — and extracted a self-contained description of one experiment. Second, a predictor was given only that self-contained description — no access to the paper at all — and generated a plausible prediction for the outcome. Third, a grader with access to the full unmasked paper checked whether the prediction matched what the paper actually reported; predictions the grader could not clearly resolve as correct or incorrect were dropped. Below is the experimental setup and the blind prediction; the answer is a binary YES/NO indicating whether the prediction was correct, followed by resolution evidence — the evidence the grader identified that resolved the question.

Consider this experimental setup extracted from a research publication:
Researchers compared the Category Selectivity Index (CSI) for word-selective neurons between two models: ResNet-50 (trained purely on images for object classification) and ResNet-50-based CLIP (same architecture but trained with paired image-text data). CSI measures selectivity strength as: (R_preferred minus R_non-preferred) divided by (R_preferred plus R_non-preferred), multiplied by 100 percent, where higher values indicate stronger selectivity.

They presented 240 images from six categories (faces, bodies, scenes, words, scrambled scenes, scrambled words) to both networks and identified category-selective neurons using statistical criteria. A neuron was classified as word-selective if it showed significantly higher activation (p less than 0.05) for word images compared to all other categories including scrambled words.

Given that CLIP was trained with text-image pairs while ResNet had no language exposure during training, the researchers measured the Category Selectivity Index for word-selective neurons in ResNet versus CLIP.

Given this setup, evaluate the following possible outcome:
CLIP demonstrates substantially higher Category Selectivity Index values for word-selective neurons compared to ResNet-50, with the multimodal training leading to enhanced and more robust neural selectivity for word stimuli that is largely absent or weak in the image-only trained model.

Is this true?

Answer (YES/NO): NO